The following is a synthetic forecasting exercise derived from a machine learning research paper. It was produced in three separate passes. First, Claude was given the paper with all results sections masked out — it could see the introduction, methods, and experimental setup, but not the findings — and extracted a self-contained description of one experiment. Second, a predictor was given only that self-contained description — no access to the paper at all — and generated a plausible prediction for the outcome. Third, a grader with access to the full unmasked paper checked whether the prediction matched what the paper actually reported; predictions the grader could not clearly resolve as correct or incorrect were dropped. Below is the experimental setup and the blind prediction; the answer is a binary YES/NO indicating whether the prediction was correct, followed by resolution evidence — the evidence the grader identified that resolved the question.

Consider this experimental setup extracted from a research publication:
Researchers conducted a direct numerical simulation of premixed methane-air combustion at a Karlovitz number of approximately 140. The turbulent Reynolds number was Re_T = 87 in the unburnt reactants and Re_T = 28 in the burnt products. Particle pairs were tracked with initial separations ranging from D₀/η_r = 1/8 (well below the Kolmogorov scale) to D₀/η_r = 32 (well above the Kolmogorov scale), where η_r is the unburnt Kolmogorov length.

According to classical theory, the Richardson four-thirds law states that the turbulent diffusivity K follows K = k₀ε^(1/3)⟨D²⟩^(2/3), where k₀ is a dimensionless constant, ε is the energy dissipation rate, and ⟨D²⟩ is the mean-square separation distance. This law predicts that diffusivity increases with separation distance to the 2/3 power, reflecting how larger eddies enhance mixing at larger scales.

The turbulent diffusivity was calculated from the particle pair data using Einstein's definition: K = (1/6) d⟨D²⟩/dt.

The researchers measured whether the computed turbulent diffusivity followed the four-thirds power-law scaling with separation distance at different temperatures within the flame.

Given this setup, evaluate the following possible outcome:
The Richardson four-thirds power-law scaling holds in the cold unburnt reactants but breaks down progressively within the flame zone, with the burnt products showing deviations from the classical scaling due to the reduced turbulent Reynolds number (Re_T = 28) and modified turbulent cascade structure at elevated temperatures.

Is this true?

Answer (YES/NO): NO